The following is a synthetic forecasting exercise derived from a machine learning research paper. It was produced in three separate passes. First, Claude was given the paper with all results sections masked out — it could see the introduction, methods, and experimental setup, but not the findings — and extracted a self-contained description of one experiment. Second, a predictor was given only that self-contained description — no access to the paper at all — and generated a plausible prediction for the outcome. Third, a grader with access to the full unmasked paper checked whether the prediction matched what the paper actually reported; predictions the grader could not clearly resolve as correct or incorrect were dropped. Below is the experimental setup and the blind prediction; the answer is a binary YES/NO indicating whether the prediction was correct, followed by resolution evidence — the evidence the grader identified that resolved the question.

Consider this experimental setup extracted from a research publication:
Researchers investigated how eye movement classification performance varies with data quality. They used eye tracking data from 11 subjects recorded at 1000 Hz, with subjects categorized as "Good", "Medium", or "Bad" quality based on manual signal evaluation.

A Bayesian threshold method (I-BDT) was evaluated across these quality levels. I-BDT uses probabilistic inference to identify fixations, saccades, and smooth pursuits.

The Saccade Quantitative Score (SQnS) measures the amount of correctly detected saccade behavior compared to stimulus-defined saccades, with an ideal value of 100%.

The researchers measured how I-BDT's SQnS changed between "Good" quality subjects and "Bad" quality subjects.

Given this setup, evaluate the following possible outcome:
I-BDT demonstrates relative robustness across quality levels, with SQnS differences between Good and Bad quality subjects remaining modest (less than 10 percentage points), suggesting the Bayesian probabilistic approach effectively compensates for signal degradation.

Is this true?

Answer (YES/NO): NO